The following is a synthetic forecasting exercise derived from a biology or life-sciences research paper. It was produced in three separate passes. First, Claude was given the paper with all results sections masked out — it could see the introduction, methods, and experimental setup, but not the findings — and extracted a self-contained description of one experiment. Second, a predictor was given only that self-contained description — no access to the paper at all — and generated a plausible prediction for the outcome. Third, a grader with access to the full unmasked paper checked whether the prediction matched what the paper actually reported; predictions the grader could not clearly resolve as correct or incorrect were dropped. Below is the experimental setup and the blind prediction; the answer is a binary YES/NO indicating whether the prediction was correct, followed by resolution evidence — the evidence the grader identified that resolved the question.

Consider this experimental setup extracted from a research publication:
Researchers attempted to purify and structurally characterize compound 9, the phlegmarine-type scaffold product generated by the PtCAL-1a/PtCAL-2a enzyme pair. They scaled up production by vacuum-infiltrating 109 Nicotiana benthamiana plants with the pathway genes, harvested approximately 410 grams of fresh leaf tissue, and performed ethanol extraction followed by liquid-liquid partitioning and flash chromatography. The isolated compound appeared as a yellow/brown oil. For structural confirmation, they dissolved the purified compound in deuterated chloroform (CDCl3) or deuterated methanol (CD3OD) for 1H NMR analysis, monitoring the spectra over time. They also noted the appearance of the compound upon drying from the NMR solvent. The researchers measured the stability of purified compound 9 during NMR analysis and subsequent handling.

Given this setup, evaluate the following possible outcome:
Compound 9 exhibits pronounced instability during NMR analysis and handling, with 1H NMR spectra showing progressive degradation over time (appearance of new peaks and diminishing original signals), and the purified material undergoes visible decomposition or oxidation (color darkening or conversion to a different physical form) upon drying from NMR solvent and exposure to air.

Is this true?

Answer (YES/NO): YES